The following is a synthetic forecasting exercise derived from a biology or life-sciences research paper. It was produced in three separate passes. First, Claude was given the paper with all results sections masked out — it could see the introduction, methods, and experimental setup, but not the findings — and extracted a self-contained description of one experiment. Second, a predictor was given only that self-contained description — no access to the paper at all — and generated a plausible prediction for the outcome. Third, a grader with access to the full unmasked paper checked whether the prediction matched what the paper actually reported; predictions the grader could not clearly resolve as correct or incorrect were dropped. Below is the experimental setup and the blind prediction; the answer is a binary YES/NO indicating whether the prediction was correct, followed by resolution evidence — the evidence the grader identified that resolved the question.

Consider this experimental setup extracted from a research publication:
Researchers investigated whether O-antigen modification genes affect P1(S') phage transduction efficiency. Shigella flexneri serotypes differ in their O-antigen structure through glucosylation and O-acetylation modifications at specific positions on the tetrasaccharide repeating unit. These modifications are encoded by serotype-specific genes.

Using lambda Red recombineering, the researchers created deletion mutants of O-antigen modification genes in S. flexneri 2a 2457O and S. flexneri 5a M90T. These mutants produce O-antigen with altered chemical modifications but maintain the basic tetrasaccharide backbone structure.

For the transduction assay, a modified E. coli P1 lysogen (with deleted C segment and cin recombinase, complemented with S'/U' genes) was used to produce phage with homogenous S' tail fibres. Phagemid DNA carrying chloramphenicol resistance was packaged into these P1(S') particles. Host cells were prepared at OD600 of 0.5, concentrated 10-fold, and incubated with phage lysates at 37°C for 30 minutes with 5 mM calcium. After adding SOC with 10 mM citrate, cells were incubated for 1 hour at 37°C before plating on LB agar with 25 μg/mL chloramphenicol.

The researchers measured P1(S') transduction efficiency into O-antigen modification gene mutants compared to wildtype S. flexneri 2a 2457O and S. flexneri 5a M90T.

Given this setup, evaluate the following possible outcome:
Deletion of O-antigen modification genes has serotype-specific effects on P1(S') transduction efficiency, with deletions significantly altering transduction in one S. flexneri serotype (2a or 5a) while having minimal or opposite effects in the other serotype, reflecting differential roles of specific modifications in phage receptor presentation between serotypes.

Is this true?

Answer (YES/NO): NO